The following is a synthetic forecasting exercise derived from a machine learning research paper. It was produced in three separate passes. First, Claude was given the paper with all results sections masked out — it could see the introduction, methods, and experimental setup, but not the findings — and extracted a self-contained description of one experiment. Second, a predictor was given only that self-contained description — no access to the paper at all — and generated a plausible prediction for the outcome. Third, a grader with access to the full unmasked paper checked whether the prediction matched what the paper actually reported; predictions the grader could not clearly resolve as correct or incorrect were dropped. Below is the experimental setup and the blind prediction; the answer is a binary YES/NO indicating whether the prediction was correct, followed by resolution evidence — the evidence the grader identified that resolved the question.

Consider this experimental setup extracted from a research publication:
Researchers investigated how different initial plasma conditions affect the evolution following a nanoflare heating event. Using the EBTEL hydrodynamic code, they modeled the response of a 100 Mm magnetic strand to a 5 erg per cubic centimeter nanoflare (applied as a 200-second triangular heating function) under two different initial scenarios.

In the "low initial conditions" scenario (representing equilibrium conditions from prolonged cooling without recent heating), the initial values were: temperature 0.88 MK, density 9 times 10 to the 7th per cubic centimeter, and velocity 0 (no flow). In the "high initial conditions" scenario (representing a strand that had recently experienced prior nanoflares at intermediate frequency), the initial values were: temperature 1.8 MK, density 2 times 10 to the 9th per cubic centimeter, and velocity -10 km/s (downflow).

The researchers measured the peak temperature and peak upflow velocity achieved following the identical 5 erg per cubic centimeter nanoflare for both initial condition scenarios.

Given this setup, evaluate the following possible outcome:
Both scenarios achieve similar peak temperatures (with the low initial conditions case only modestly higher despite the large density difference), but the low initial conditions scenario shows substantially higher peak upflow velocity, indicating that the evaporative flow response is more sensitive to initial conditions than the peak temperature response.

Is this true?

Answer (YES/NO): NO